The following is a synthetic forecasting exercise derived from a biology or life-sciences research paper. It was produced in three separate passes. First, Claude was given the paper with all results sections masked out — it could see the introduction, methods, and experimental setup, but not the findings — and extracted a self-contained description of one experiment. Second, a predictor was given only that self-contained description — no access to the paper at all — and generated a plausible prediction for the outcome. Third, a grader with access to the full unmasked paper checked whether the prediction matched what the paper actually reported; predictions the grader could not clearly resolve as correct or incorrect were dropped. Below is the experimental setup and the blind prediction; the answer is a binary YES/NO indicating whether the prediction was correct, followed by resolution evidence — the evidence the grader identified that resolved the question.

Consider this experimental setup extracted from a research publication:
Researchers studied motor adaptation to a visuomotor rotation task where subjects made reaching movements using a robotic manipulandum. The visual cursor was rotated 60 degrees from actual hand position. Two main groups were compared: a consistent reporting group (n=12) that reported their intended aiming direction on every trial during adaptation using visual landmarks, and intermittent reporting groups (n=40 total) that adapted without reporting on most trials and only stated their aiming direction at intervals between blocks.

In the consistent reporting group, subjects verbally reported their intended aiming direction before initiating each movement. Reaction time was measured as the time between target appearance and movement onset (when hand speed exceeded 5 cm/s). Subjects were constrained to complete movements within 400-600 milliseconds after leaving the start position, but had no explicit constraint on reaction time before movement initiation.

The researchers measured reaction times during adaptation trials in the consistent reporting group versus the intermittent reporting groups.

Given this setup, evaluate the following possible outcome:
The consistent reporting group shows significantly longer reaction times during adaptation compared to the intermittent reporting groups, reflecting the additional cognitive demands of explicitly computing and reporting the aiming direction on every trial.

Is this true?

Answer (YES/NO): YES